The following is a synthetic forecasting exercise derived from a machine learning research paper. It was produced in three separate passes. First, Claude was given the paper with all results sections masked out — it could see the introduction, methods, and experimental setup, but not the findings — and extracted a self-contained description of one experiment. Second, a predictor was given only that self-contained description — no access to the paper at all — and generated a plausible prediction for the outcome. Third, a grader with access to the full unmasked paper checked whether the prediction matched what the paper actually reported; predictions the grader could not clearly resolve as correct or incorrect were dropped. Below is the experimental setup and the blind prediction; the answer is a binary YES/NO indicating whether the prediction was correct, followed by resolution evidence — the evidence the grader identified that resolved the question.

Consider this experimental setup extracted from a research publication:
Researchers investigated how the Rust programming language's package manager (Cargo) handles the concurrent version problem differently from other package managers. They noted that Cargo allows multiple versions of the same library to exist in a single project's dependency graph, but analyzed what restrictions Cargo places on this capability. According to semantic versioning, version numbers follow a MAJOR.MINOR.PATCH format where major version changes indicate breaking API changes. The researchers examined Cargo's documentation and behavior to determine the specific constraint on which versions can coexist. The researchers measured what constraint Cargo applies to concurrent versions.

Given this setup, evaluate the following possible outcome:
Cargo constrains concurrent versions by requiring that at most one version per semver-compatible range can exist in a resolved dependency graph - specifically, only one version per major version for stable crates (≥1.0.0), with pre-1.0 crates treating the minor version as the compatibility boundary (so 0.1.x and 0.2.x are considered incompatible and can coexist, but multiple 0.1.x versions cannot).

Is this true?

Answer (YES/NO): NO